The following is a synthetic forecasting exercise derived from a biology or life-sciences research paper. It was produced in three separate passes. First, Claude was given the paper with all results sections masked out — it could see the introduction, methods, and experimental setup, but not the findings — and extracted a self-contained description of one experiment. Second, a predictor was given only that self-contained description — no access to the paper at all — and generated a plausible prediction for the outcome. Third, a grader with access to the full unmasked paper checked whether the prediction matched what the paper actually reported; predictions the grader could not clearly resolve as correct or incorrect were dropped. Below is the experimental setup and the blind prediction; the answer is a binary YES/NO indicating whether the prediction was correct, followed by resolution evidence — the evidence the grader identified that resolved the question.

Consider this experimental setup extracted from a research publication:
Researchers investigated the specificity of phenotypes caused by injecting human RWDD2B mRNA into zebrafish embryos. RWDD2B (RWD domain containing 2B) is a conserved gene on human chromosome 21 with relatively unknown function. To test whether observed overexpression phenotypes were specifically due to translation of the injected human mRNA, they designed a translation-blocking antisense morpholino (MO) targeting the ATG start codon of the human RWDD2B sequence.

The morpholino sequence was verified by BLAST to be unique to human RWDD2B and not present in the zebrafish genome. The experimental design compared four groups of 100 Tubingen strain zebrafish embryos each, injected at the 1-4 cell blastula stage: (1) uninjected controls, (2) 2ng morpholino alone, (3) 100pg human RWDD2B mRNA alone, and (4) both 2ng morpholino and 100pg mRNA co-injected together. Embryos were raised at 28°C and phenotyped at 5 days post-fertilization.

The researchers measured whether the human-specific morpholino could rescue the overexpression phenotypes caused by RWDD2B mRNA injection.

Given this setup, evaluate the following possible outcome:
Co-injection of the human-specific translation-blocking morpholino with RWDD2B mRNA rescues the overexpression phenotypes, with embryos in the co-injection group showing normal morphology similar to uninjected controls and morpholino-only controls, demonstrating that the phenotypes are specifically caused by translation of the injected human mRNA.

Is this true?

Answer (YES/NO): YES